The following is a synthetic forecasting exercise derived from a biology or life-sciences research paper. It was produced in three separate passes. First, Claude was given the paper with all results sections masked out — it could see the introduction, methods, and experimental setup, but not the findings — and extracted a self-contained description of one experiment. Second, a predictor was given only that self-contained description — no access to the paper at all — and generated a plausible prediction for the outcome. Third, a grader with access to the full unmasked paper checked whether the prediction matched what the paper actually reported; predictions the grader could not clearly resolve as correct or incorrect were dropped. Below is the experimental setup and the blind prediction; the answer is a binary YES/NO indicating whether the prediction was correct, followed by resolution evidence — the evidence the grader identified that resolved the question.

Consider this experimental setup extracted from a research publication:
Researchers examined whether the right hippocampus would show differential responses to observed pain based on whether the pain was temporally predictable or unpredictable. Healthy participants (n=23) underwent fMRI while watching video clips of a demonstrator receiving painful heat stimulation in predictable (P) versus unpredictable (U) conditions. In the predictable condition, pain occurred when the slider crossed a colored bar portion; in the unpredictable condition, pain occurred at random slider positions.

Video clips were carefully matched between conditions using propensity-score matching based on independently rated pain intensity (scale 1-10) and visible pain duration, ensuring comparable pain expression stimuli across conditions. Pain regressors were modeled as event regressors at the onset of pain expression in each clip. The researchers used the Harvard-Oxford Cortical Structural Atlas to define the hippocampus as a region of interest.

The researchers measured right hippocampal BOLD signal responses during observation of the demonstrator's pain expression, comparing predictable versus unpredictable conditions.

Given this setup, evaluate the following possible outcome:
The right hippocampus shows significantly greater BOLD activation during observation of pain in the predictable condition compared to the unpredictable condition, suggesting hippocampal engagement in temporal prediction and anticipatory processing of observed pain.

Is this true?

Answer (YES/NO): YES